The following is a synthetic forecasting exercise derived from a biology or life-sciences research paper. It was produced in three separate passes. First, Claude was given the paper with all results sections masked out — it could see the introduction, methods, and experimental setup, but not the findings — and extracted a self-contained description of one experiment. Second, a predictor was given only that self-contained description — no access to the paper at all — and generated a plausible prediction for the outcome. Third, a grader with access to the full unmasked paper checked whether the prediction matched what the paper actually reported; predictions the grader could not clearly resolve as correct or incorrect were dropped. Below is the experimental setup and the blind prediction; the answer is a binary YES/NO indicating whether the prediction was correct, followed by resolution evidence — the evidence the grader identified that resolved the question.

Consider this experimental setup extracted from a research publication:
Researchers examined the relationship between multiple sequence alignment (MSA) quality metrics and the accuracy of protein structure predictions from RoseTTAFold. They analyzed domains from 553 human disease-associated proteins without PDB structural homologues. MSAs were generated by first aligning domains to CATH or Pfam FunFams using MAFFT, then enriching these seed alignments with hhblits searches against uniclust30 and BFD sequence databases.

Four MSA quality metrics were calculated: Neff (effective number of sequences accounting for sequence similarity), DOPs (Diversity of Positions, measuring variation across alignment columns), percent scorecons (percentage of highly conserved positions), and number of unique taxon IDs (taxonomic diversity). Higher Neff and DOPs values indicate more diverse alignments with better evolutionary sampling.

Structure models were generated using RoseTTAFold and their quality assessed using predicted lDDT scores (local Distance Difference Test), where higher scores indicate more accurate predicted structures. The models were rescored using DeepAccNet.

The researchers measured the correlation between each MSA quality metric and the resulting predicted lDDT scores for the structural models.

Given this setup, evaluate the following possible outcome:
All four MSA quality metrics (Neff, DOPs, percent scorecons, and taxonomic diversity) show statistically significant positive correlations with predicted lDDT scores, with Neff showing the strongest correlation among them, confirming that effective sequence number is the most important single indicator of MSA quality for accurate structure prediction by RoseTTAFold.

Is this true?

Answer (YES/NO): NO